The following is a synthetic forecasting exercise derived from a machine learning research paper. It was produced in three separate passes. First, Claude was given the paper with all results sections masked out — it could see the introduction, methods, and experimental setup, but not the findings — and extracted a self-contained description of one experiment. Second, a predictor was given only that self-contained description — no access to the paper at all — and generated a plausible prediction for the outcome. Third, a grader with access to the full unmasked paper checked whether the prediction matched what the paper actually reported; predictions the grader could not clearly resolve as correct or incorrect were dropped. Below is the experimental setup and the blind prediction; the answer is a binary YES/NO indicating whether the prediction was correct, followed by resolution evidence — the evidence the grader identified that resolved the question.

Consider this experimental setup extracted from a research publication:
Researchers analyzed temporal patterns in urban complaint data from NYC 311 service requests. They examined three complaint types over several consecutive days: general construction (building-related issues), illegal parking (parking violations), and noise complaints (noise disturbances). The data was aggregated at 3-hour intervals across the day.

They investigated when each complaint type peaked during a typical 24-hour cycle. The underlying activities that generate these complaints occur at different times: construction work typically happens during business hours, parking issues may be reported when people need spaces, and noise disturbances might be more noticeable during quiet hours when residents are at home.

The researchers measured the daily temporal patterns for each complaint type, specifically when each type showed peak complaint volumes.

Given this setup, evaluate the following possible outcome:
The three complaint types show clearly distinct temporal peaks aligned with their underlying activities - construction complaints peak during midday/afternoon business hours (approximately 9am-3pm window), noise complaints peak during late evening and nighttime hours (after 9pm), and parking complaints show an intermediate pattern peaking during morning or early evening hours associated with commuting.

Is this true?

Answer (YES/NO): NO